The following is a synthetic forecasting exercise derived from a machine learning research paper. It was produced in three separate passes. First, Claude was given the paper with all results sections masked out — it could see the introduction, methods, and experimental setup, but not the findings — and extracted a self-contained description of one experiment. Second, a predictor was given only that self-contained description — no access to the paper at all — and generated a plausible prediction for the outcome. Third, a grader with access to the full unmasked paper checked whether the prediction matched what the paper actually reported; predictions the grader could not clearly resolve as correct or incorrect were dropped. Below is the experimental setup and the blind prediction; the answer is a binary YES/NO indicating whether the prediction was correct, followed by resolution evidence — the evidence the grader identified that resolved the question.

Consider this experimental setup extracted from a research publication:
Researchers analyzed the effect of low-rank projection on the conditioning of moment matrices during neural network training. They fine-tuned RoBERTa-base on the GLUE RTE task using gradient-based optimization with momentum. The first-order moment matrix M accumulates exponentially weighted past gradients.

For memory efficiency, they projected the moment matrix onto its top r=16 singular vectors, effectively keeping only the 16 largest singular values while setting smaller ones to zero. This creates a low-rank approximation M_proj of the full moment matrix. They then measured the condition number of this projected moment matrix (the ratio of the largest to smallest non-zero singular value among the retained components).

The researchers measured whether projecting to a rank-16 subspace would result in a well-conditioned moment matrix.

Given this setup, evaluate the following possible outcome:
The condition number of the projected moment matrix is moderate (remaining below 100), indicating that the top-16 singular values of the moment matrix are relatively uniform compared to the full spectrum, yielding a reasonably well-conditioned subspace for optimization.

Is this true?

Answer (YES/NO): NO